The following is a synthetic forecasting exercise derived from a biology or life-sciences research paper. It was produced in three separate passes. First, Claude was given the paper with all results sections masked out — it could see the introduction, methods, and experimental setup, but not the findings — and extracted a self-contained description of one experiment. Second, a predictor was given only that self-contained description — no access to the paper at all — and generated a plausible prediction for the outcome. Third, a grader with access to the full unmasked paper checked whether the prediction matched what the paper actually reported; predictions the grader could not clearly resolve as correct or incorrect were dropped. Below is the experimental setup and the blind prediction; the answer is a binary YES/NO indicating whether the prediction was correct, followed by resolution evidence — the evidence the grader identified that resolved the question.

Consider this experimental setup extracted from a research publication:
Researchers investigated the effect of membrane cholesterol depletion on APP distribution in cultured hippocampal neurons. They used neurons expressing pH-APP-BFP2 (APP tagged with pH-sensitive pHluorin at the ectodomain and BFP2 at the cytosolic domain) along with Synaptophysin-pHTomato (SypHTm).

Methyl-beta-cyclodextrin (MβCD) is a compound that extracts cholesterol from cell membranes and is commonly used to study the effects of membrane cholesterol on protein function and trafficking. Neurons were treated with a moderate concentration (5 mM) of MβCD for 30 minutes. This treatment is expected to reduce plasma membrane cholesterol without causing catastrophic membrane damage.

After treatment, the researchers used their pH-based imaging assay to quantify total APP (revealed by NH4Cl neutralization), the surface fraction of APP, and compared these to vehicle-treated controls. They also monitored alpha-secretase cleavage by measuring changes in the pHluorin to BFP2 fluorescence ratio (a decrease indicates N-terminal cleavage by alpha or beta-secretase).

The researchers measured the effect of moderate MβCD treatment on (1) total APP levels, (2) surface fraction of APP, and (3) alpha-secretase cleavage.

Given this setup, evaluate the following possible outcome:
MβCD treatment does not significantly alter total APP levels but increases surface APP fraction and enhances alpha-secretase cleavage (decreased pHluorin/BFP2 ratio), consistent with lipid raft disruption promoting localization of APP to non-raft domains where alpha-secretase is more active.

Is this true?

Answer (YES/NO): NO